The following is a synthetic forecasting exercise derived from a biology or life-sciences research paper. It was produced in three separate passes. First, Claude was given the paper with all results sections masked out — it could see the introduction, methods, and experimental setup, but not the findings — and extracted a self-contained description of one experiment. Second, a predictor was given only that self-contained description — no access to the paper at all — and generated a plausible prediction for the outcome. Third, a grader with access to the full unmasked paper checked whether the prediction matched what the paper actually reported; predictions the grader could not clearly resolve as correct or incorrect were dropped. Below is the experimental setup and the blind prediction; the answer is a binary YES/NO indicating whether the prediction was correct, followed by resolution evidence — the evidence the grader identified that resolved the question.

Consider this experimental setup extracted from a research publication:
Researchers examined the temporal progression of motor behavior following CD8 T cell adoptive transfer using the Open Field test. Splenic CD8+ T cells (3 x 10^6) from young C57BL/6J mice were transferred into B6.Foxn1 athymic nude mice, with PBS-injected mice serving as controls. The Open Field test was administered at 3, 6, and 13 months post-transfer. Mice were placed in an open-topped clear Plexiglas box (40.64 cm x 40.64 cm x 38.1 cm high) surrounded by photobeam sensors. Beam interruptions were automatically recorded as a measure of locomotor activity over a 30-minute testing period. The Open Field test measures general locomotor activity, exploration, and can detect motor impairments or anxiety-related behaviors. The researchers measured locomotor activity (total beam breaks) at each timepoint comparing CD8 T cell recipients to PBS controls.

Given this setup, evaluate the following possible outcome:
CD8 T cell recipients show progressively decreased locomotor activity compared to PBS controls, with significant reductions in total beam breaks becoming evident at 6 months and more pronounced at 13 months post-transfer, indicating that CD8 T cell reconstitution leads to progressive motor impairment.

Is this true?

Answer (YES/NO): NO